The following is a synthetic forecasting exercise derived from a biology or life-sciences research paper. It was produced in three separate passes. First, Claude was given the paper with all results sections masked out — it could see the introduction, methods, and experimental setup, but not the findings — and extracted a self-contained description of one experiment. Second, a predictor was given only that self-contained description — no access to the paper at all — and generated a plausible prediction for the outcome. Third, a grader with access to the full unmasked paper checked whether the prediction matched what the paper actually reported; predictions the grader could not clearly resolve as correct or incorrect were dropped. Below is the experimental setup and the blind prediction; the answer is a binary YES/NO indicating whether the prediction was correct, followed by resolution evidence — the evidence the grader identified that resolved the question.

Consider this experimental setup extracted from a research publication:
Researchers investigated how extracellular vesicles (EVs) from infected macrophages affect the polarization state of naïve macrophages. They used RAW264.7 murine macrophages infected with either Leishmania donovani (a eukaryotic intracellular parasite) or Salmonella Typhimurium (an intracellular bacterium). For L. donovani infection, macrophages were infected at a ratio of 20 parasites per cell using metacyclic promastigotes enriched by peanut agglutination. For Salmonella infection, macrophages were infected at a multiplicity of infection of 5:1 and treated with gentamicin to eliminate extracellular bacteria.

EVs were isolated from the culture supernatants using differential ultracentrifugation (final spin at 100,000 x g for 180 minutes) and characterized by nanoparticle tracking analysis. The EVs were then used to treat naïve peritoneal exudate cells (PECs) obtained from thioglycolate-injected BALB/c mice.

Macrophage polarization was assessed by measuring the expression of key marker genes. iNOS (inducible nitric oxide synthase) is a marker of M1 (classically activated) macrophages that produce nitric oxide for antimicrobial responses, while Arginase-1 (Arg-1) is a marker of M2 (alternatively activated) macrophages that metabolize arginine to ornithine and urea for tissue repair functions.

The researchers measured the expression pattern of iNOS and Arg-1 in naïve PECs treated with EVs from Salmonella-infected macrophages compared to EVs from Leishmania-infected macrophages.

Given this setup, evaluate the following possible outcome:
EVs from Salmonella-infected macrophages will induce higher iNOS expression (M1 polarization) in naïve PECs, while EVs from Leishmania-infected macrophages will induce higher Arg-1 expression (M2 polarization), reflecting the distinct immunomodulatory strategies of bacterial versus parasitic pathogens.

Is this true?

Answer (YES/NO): YES